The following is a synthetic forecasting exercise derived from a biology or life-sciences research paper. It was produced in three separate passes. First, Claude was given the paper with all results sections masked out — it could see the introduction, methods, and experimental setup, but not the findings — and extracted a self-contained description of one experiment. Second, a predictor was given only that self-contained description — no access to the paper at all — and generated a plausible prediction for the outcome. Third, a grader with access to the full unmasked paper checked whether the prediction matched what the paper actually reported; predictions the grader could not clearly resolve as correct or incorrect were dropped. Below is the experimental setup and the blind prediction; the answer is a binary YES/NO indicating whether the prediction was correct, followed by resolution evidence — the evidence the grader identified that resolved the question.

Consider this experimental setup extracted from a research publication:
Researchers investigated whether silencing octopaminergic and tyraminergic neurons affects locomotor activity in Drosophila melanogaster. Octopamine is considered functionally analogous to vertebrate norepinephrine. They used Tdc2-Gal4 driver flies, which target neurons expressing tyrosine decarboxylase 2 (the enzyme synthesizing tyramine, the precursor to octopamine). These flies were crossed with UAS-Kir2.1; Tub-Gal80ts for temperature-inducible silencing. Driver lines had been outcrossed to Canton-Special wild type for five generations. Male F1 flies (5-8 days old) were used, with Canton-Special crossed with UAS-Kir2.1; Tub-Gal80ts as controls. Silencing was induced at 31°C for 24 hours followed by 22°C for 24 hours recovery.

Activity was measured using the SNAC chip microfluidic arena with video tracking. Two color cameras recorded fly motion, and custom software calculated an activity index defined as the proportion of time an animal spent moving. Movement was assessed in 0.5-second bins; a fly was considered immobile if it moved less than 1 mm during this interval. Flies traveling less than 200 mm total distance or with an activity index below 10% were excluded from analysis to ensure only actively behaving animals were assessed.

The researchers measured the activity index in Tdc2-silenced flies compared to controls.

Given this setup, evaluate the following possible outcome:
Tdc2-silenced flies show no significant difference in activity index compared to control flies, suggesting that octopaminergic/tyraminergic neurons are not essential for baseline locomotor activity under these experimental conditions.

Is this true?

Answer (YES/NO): NO